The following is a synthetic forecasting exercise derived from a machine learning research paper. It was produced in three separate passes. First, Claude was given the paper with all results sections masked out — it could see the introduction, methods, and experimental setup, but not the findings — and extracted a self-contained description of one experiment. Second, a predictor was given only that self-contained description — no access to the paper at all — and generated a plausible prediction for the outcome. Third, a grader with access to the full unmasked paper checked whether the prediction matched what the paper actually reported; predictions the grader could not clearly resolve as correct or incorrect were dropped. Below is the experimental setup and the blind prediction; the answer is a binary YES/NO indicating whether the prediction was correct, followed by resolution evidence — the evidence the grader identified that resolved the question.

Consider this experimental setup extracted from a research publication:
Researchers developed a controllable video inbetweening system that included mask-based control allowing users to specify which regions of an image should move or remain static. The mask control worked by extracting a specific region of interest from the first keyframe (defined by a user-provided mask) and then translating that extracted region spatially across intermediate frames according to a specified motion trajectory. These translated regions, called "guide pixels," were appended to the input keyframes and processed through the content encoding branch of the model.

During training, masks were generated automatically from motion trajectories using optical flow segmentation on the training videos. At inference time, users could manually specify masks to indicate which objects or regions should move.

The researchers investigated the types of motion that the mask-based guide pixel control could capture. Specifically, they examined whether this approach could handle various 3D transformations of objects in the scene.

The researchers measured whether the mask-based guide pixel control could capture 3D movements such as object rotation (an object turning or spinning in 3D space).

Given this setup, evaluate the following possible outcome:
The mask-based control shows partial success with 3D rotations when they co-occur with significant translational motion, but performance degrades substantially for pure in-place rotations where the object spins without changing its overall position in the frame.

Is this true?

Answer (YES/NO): NO